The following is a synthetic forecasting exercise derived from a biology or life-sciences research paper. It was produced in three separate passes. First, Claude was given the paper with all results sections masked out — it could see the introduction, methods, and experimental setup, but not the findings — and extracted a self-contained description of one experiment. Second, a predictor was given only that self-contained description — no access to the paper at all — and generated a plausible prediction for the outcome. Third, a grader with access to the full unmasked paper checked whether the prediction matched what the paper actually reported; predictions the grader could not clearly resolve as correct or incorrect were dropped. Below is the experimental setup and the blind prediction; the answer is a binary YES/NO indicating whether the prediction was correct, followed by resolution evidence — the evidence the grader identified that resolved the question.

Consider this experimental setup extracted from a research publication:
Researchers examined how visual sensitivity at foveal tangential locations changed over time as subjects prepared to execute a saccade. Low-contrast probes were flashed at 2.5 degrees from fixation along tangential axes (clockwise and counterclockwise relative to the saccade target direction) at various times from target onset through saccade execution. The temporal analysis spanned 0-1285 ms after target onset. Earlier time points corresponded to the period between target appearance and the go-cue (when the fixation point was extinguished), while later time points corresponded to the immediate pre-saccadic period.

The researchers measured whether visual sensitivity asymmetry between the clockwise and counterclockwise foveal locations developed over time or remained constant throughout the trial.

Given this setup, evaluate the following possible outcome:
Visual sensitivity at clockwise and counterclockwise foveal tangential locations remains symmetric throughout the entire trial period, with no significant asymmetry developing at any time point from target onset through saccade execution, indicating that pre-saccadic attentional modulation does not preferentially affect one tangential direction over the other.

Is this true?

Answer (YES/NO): NO